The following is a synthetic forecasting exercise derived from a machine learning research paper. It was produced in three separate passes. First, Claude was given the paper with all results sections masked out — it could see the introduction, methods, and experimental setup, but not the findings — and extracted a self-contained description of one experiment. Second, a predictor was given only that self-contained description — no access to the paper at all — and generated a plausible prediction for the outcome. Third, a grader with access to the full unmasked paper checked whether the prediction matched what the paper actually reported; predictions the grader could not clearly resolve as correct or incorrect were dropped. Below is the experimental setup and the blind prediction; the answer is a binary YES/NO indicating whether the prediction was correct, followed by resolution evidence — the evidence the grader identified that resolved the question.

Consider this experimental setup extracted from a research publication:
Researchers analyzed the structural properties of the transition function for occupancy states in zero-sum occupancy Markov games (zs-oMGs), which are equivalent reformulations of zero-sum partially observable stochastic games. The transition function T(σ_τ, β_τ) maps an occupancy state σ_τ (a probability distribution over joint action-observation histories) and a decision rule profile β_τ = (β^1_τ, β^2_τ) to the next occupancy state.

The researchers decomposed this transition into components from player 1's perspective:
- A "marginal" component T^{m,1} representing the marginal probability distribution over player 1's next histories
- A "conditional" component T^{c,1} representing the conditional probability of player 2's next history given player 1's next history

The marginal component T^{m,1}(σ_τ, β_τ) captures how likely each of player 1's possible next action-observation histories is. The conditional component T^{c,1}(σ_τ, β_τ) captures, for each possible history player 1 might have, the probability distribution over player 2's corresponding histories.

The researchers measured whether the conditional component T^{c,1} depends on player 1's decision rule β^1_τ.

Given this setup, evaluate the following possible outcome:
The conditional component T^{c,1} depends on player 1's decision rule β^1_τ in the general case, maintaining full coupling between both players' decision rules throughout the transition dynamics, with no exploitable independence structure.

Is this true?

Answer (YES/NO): NO